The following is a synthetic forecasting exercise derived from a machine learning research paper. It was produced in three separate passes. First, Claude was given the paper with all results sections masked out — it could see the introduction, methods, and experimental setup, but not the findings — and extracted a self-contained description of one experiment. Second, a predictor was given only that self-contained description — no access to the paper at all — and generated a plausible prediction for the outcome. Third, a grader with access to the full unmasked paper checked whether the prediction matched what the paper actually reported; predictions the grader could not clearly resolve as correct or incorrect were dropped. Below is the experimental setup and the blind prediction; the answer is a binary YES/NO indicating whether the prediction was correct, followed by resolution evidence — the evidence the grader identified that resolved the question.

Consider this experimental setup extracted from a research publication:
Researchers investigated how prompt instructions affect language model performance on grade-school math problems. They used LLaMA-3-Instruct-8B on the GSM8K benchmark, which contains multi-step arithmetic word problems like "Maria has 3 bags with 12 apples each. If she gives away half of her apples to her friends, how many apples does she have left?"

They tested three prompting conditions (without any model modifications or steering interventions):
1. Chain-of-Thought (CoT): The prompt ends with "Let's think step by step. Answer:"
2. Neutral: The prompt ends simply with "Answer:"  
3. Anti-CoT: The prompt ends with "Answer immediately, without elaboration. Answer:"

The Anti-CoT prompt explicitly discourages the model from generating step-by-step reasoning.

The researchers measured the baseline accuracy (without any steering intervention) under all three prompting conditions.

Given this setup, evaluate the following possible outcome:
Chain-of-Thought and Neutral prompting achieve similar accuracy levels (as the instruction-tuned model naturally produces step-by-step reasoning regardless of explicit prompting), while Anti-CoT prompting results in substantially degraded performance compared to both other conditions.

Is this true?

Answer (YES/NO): YES